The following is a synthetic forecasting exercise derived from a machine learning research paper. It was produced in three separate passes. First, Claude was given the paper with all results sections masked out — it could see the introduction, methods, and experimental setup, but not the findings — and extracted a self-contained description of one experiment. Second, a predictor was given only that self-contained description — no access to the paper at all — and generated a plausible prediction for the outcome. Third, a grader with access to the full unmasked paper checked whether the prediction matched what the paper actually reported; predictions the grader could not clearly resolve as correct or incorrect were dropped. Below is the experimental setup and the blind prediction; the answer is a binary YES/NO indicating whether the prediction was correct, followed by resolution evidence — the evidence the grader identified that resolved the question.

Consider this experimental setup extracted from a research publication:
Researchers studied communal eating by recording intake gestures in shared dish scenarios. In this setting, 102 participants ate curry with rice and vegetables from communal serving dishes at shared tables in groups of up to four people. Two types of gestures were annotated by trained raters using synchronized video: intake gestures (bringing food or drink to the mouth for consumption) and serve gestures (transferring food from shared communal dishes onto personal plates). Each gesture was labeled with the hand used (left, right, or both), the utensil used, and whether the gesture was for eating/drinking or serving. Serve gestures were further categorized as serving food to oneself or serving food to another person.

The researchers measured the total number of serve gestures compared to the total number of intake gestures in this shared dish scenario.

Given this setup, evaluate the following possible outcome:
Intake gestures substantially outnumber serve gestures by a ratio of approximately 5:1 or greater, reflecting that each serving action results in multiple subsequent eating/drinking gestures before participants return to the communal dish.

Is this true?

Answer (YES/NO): YES